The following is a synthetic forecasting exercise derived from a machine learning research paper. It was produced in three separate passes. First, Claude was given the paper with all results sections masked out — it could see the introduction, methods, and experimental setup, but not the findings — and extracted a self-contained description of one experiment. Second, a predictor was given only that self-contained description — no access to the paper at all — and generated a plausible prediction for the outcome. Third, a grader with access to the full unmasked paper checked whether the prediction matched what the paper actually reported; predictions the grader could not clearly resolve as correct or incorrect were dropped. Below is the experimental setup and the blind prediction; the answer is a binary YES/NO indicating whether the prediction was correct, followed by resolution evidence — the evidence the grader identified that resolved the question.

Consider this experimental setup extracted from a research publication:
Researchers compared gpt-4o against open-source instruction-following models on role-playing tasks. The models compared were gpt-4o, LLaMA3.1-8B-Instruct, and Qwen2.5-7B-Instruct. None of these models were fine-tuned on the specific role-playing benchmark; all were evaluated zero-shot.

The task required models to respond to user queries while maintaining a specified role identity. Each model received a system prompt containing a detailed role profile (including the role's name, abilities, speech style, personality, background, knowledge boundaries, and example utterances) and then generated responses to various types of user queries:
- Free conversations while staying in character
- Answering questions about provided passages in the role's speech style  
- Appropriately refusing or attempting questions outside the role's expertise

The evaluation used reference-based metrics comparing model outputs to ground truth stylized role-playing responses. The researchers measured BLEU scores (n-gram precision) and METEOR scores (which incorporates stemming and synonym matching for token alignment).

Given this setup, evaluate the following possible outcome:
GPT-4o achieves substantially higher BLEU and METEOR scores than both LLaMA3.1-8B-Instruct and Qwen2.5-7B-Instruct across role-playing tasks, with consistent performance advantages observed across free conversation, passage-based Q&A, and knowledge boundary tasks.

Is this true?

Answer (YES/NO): NO